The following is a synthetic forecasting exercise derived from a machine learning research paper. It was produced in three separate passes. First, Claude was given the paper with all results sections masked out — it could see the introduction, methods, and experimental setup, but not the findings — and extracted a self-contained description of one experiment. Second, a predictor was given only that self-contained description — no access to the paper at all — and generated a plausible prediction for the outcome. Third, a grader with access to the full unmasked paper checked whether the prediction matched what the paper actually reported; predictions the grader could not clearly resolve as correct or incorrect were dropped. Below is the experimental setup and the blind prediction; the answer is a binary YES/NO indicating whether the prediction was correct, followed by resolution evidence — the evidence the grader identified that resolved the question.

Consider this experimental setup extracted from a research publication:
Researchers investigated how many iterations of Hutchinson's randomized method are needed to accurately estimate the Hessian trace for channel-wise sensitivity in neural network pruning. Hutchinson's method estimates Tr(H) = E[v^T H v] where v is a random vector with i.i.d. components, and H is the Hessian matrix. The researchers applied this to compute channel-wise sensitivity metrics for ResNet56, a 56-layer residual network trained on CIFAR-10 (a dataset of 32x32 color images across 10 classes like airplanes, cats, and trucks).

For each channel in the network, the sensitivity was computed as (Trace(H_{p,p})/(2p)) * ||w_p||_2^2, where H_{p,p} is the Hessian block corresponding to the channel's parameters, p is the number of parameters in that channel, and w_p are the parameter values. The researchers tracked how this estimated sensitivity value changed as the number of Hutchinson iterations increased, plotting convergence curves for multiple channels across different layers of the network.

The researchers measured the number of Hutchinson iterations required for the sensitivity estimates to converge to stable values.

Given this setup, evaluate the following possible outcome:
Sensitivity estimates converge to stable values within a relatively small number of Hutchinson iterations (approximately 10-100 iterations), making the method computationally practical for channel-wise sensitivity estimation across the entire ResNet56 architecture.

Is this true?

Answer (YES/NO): NO